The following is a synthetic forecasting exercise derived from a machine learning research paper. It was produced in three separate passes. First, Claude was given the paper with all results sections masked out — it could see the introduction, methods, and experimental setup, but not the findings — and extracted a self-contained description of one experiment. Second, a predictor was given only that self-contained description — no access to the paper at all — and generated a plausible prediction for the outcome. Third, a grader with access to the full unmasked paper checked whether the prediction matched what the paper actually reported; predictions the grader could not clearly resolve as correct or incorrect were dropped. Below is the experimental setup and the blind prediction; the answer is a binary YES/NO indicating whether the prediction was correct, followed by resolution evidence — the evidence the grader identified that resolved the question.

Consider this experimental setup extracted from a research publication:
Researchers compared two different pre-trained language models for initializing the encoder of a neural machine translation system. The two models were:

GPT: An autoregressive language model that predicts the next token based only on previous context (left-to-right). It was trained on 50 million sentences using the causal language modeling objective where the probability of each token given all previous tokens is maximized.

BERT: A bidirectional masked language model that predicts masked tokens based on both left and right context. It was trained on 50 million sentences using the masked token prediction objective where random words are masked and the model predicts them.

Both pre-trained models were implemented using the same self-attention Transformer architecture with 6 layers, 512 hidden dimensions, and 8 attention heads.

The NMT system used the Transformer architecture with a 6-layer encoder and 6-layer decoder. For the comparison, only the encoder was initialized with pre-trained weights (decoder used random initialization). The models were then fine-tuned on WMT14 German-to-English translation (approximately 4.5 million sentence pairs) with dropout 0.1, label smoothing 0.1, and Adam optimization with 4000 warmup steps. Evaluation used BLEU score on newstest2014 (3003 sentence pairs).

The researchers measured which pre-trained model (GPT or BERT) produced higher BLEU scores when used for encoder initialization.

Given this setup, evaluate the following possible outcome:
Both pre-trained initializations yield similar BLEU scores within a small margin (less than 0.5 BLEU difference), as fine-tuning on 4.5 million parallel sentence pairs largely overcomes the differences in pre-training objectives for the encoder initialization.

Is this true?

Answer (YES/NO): YES